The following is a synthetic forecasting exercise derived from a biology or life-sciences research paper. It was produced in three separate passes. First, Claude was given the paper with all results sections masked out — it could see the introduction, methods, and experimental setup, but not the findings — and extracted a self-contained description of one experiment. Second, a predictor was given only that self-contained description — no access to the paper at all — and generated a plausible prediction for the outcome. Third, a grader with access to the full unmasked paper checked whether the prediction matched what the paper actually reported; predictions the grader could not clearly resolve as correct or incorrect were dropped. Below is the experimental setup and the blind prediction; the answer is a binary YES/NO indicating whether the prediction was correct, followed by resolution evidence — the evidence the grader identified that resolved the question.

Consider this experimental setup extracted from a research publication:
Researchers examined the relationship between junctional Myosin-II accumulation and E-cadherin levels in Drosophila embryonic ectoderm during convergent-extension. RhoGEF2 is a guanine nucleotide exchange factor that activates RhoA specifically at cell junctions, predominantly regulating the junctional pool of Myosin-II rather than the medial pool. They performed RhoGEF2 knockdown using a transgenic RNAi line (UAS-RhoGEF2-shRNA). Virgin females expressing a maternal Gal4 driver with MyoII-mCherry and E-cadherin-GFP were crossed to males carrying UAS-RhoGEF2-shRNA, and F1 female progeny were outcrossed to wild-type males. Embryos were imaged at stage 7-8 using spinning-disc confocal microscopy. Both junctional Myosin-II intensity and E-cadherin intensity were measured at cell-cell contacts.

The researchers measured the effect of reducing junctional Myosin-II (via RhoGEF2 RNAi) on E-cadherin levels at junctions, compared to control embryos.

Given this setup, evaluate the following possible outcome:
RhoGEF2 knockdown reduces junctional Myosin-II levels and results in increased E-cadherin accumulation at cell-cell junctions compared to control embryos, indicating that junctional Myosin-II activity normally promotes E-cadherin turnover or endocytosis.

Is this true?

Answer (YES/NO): NO